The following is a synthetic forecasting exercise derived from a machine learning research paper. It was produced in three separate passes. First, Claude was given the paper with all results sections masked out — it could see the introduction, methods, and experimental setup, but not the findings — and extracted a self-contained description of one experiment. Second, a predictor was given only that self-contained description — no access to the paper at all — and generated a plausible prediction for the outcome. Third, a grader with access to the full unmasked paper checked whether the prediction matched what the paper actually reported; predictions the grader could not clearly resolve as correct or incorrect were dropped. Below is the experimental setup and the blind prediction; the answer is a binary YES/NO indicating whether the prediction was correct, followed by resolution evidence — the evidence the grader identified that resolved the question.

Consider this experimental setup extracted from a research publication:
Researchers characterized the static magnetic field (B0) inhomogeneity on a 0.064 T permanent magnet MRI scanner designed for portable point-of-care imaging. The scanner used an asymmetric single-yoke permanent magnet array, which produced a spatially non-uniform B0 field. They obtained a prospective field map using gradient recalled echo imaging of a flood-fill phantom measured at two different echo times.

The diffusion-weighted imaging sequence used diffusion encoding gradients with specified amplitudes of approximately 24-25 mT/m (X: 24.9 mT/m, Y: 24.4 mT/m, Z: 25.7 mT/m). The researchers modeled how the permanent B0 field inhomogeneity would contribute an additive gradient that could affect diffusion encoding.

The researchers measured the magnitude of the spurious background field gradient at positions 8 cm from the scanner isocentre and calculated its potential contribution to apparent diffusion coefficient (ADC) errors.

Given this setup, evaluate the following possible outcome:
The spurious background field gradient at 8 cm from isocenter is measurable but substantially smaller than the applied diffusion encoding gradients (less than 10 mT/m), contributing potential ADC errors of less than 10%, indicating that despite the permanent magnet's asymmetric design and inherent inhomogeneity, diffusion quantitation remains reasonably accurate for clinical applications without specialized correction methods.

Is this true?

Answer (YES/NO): NO